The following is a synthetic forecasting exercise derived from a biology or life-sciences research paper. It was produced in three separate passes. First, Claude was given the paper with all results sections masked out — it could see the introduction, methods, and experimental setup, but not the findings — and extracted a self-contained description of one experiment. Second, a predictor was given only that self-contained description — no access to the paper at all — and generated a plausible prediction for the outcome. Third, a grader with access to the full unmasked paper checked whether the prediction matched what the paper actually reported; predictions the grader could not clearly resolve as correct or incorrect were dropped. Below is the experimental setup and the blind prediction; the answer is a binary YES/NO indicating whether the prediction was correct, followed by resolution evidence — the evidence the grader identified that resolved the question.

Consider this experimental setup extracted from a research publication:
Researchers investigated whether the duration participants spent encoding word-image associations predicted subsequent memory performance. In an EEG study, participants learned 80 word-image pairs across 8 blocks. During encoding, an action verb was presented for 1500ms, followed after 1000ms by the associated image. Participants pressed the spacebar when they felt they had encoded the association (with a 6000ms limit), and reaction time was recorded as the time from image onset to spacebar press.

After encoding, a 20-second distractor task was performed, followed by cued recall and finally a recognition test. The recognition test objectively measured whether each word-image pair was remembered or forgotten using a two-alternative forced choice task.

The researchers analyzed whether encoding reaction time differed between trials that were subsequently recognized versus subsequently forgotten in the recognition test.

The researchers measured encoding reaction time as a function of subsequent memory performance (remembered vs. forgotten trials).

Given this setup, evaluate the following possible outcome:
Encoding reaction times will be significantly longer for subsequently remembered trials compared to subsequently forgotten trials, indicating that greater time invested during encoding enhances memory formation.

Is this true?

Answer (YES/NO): NO